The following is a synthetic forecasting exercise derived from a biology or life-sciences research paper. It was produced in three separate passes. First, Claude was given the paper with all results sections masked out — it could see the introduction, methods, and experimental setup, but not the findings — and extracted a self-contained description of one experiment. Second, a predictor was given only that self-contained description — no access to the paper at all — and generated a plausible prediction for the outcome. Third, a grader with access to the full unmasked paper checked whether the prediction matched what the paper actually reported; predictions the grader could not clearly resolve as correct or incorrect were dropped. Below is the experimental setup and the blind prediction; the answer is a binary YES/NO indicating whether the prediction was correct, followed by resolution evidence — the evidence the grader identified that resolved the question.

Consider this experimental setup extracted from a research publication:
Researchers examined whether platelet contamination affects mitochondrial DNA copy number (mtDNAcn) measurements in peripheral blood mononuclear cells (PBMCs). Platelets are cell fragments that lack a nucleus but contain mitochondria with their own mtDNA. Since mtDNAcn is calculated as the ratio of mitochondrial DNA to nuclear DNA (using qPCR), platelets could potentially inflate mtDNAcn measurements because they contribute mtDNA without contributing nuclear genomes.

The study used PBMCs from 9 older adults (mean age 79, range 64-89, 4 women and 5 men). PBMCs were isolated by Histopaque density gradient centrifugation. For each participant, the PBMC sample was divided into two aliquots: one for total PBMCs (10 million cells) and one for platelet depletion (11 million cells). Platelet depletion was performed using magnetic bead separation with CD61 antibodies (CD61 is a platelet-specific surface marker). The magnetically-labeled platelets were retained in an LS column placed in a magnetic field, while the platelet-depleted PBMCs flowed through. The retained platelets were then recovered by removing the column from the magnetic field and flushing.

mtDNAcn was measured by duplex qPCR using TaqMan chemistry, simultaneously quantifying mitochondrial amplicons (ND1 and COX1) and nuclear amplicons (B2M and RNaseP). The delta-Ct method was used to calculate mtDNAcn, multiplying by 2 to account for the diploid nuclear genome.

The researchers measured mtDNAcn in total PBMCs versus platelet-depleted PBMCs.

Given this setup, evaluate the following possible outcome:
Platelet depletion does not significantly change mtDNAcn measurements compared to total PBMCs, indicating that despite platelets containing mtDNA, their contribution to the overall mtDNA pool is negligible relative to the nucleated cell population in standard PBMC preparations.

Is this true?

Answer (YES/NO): NO